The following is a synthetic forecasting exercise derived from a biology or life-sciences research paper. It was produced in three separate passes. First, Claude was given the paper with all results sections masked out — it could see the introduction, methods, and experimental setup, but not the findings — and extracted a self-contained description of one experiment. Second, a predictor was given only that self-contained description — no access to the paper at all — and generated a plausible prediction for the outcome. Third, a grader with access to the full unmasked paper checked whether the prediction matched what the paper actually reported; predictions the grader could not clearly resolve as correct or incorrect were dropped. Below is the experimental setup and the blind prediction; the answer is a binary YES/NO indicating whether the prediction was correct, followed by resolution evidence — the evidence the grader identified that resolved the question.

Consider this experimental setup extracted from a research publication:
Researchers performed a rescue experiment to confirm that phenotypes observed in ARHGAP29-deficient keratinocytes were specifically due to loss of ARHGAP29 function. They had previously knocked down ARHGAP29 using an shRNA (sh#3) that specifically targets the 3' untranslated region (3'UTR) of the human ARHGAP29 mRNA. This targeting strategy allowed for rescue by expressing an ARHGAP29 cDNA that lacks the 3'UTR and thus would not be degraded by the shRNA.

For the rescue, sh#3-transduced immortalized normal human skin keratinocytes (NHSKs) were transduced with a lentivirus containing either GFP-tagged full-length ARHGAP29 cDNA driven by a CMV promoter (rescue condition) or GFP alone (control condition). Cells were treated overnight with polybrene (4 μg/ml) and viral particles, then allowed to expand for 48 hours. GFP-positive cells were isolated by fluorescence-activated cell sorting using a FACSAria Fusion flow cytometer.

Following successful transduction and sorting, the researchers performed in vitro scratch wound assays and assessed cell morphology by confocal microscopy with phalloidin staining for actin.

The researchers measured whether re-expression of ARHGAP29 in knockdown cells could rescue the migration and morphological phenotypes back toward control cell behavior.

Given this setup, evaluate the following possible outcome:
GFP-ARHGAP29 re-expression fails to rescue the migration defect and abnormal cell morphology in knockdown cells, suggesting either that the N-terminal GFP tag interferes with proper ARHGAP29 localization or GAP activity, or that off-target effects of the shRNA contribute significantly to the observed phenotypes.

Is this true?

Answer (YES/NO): NO